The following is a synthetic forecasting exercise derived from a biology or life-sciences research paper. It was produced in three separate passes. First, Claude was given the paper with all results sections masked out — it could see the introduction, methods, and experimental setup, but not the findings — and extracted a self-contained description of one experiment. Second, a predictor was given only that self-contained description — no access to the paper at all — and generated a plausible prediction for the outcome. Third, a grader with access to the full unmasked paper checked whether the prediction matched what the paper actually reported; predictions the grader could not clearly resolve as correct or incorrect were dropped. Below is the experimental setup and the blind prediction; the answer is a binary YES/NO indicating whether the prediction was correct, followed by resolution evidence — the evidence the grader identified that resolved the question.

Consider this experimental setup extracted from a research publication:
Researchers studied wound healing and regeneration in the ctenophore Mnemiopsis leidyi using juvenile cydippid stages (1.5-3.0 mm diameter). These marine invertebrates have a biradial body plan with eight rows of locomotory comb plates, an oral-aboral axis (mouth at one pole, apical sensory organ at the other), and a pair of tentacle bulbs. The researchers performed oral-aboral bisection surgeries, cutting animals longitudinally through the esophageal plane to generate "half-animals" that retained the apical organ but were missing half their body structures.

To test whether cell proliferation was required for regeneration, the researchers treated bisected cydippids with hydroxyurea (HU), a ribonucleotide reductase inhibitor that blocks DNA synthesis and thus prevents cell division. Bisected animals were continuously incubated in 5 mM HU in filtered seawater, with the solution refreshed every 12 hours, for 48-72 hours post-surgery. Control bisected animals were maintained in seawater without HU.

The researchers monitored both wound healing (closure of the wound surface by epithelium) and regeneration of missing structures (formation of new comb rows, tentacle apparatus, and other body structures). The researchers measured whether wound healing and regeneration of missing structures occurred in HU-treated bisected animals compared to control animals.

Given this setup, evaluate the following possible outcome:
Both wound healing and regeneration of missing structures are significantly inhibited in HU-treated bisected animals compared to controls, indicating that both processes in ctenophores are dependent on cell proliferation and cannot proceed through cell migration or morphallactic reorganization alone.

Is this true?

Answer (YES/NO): NO